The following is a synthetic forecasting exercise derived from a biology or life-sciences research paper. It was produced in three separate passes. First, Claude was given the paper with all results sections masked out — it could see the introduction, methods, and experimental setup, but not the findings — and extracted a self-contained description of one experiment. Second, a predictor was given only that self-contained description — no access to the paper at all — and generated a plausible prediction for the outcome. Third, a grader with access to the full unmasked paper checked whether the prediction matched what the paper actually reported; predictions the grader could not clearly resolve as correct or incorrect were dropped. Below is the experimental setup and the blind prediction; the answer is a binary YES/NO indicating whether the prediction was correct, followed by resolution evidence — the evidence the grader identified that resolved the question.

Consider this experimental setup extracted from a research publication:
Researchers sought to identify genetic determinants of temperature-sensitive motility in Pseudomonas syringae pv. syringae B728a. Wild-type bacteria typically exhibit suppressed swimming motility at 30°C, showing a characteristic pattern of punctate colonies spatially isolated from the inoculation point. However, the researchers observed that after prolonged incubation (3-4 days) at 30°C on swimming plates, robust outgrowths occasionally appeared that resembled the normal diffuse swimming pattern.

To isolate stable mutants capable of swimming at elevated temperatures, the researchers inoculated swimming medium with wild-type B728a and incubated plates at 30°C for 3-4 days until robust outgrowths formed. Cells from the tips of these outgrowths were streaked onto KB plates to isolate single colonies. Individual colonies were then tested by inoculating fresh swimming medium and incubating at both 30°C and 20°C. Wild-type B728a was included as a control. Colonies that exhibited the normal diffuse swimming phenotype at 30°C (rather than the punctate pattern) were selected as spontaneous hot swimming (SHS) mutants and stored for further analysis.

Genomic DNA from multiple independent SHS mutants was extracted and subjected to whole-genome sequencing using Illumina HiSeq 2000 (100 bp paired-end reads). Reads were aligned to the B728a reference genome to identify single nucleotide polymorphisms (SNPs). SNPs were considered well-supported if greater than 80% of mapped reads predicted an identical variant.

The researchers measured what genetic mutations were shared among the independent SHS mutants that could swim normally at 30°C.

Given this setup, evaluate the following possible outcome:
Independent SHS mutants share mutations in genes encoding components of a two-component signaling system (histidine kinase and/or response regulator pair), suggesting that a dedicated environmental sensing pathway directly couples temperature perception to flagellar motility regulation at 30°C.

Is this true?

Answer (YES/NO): NO